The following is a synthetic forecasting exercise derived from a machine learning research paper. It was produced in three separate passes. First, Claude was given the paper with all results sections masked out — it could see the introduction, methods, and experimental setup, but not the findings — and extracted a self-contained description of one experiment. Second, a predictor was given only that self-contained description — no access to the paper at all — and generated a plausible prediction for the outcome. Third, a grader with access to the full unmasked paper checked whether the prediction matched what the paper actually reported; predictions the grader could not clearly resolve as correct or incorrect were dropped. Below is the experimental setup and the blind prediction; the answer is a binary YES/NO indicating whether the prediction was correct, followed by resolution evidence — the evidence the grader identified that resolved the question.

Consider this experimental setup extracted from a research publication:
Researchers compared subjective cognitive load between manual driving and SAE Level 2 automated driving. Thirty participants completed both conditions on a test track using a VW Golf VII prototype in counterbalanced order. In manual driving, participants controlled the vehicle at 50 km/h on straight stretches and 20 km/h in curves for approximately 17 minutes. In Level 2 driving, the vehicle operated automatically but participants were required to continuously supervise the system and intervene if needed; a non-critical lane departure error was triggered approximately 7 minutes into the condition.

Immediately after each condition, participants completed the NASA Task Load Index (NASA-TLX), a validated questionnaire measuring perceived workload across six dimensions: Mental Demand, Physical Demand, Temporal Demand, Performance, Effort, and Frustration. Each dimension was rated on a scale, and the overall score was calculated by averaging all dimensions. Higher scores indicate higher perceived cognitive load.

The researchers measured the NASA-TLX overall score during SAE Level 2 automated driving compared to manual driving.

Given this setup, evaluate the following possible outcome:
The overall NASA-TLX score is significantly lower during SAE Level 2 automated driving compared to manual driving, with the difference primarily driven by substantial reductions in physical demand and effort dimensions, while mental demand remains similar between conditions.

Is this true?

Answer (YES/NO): NO